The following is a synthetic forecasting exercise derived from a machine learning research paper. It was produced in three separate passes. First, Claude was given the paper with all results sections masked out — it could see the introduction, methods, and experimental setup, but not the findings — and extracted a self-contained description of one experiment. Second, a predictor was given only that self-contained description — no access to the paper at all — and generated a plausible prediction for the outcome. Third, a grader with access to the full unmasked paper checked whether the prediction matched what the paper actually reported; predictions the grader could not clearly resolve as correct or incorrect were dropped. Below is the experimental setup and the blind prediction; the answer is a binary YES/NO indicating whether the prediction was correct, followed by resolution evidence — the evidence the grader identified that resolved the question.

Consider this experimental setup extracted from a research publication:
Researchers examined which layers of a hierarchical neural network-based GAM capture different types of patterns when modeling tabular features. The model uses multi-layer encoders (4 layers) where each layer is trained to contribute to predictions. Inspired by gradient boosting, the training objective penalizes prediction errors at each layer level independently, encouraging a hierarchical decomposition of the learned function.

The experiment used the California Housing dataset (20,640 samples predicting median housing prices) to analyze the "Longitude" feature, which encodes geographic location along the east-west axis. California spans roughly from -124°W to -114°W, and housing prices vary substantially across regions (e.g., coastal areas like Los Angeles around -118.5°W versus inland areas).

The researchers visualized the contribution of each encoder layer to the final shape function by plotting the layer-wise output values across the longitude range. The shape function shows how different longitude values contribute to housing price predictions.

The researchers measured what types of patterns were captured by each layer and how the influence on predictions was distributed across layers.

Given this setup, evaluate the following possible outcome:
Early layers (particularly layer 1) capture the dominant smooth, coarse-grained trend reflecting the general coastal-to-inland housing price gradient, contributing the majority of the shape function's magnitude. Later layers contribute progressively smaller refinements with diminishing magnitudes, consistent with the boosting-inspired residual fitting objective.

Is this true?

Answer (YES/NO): NO